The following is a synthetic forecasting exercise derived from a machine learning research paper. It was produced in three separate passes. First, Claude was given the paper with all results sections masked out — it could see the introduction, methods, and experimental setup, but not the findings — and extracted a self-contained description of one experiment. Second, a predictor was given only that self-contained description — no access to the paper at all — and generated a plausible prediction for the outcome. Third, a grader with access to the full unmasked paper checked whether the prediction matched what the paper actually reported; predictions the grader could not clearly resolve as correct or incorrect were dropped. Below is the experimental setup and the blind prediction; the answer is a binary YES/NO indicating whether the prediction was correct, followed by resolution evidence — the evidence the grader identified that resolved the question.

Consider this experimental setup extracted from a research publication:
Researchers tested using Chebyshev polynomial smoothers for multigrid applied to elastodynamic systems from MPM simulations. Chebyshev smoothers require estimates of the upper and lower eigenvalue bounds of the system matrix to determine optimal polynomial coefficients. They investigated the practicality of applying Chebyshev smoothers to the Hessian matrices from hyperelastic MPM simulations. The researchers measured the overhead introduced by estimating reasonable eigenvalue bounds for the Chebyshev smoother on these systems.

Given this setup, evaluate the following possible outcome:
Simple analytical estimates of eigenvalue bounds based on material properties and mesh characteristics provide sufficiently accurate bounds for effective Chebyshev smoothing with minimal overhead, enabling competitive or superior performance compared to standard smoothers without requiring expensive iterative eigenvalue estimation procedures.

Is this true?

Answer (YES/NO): NO